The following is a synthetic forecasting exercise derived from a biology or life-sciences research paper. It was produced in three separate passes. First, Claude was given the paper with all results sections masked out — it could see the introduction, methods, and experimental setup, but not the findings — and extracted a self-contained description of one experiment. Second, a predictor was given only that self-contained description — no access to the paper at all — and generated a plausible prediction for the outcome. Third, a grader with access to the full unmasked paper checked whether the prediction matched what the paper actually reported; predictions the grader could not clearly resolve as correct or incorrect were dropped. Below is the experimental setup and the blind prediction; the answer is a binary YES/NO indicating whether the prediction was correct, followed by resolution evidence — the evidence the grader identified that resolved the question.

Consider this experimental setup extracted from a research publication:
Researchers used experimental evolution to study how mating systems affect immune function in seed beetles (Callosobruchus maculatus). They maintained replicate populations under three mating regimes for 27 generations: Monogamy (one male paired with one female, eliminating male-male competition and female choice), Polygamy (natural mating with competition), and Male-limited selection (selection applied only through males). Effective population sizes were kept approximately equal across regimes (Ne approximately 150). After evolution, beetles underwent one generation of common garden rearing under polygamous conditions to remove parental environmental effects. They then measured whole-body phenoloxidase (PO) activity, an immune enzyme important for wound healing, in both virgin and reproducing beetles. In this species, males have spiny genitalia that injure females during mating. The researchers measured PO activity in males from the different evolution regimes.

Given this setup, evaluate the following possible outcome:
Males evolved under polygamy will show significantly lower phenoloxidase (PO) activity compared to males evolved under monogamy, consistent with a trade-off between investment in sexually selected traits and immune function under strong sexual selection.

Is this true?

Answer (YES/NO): NO